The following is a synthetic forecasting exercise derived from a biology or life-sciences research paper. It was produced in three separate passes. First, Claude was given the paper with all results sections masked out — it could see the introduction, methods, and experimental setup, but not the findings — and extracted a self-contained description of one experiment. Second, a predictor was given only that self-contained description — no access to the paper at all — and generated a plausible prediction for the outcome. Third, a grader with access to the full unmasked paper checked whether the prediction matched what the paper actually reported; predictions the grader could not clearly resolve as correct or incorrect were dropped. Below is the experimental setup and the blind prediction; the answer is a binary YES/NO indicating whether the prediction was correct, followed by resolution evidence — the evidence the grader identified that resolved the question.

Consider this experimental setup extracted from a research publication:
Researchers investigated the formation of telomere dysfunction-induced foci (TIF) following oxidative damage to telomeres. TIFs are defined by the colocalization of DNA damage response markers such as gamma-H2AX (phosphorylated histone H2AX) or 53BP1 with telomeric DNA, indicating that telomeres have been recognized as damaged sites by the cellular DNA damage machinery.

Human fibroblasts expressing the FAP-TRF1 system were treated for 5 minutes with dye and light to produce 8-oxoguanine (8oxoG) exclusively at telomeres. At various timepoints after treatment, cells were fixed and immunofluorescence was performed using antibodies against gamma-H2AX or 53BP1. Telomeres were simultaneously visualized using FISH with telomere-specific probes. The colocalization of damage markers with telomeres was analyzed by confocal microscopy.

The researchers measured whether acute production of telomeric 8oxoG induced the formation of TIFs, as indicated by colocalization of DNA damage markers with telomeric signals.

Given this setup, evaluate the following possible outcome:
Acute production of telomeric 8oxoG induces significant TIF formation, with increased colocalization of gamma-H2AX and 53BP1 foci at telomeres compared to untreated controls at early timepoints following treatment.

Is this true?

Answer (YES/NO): YES